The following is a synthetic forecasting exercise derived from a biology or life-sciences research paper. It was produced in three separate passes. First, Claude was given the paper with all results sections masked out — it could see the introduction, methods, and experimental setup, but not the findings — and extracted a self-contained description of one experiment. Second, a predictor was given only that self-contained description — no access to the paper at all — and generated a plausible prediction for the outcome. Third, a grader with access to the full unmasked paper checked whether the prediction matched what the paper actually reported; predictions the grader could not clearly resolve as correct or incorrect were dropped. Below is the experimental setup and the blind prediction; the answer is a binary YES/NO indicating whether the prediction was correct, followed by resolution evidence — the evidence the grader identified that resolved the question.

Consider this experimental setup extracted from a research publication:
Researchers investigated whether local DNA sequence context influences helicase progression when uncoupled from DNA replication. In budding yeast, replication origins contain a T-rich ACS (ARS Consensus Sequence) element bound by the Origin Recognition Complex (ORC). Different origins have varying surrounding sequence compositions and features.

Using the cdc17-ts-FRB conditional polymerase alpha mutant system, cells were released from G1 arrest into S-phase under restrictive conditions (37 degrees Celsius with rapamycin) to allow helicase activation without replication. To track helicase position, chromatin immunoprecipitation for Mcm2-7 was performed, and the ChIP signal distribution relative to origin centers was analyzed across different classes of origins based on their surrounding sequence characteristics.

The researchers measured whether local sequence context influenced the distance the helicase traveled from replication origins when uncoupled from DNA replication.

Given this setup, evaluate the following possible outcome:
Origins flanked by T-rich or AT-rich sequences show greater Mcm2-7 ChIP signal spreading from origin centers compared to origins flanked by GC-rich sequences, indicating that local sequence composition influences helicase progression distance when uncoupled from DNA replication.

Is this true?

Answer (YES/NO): YES